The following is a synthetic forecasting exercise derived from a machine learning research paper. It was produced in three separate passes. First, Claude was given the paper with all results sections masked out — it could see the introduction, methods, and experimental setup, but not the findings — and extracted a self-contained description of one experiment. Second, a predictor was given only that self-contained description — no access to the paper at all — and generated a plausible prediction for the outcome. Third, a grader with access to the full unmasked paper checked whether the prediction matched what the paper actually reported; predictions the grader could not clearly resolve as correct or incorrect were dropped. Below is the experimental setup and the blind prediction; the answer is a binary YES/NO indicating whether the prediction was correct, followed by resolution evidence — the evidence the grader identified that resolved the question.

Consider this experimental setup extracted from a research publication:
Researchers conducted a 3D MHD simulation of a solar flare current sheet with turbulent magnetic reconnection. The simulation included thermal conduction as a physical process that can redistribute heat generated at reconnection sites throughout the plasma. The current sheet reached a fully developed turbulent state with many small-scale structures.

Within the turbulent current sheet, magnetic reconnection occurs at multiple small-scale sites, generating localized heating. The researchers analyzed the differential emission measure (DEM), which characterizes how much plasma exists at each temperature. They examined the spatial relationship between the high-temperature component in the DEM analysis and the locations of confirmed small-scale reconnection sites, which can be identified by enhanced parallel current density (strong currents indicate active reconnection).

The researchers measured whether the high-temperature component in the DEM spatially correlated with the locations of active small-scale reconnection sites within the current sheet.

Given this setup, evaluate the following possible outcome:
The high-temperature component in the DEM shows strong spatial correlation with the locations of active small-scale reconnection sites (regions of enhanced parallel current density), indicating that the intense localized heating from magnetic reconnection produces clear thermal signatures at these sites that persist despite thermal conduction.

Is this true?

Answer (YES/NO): YES